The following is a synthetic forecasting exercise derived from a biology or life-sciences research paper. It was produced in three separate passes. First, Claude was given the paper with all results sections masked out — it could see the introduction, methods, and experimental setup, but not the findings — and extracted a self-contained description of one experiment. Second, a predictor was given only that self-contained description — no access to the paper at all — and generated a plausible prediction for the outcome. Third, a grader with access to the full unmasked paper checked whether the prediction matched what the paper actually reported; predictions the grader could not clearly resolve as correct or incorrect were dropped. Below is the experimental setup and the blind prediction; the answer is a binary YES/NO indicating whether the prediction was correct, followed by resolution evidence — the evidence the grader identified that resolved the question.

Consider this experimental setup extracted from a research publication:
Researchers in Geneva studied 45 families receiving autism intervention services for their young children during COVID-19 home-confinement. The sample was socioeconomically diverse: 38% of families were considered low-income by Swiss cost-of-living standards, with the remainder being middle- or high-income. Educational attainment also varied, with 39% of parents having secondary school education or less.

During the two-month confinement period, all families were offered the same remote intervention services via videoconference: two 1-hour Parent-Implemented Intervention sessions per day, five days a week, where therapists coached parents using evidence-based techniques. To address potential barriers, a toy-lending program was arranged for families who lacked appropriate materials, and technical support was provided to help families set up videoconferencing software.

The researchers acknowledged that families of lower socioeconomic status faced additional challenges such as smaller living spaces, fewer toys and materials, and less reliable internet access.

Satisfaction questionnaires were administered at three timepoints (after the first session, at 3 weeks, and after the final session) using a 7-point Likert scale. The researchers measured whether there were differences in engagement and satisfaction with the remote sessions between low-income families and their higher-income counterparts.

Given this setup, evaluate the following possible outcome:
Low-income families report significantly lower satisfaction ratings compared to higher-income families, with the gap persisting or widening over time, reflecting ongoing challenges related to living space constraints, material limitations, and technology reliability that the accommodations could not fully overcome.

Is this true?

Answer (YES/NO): NO